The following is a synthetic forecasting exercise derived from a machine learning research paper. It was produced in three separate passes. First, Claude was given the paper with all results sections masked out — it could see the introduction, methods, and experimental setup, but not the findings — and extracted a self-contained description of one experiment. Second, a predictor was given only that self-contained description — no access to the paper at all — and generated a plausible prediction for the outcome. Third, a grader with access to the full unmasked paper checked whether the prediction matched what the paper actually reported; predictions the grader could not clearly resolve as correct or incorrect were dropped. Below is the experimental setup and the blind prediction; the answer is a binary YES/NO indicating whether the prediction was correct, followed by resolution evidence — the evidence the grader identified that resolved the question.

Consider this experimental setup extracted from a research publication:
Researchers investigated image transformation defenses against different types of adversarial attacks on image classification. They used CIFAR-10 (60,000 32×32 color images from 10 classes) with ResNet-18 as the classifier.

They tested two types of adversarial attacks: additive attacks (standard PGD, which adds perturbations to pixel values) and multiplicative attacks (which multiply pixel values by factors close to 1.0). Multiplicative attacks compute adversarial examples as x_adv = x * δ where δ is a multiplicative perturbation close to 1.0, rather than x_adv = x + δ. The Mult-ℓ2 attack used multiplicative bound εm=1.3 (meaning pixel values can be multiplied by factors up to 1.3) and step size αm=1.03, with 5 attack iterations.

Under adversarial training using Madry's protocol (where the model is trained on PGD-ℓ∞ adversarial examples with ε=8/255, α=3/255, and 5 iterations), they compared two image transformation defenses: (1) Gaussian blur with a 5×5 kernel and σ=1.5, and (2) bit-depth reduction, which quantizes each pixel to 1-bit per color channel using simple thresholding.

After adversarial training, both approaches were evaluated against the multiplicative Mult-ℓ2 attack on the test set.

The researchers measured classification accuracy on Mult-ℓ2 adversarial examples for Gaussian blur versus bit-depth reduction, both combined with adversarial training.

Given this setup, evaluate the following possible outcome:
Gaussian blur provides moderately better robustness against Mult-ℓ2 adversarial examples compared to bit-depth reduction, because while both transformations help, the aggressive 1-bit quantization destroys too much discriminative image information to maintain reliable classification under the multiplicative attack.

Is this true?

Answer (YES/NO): NO